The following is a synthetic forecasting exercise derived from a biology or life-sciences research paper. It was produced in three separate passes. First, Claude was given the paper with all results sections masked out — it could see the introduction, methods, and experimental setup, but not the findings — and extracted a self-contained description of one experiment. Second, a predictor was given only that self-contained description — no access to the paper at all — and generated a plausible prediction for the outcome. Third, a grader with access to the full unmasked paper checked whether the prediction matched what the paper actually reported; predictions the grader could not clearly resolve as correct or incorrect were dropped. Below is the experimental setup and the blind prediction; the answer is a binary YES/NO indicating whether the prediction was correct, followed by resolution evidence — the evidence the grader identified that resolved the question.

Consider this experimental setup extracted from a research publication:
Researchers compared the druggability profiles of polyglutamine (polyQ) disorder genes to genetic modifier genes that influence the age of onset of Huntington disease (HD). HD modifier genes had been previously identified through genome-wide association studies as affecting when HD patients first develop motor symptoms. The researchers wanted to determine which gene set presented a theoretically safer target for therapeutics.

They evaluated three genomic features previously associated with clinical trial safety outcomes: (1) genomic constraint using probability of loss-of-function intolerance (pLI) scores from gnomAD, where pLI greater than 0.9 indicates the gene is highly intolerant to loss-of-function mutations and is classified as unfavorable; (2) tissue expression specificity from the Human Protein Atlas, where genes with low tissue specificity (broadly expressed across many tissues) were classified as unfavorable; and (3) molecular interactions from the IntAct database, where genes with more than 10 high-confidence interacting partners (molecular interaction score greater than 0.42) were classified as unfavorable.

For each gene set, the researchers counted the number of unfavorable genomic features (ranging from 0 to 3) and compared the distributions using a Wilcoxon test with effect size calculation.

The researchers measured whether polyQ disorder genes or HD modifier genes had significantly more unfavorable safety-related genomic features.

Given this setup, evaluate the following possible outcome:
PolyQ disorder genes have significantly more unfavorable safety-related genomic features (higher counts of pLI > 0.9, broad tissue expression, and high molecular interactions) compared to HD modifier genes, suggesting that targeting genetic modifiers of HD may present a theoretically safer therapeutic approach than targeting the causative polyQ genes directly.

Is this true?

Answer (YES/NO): YES